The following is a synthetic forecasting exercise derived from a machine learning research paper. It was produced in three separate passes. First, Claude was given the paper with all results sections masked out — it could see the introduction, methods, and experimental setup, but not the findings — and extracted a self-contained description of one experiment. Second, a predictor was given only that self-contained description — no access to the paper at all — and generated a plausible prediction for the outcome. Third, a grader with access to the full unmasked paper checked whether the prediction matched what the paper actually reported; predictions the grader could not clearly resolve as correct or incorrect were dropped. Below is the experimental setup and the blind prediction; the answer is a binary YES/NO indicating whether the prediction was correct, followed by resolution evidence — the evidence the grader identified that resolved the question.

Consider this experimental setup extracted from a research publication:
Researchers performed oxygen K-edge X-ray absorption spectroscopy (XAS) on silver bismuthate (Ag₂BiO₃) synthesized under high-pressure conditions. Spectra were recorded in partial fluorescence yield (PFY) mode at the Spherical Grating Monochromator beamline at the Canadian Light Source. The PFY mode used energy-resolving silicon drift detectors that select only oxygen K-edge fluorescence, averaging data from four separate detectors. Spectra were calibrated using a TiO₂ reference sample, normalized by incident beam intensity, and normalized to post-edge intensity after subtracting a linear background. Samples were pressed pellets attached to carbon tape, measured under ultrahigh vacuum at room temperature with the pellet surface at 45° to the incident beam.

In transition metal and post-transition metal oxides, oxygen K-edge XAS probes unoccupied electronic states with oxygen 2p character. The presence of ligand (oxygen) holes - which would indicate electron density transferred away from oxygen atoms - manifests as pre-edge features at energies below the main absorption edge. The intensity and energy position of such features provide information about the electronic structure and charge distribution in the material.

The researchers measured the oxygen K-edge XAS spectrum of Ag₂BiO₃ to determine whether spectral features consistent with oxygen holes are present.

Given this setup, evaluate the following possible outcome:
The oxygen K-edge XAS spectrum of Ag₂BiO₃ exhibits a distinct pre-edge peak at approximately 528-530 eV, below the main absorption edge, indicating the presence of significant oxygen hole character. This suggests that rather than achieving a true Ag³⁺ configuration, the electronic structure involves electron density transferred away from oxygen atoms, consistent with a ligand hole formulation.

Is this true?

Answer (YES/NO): YES